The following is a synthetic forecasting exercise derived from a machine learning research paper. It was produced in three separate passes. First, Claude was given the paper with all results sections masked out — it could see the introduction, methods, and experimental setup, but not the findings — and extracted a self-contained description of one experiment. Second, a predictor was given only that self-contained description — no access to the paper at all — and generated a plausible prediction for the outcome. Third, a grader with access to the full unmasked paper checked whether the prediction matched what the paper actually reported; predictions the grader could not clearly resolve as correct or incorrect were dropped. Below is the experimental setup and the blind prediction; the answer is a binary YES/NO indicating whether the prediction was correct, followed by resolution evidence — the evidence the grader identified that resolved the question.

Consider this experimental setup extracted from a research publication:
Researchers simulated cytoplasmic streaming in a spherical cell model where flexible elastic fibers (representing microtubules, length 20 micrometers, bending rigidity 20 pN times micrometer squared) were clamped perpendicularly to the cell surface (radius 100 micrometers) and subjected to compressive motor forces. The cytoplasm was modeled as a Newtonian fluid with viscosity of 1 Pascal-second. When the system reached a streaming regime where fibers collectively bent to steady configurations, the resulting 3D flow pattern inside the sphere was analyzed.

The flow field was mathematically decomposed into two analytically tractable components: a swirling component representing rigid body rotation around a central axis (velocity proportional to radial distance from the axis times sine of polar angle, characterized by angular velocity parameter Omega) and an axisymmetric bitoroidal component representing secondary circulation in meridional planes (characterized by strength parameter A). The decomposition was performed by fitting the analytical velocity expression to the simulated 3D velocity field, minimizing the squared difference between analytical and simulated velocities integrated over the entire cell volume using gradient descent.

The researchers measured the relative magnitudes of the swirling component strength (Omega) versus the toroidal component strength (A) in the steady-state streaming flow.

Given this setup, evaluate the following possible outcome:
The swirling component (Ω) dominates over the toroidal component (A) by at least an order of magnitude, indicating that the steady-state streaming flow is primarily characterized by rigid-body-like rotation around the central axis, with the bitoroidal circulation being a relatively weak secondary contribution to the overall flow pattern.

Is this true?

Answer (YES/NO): YES